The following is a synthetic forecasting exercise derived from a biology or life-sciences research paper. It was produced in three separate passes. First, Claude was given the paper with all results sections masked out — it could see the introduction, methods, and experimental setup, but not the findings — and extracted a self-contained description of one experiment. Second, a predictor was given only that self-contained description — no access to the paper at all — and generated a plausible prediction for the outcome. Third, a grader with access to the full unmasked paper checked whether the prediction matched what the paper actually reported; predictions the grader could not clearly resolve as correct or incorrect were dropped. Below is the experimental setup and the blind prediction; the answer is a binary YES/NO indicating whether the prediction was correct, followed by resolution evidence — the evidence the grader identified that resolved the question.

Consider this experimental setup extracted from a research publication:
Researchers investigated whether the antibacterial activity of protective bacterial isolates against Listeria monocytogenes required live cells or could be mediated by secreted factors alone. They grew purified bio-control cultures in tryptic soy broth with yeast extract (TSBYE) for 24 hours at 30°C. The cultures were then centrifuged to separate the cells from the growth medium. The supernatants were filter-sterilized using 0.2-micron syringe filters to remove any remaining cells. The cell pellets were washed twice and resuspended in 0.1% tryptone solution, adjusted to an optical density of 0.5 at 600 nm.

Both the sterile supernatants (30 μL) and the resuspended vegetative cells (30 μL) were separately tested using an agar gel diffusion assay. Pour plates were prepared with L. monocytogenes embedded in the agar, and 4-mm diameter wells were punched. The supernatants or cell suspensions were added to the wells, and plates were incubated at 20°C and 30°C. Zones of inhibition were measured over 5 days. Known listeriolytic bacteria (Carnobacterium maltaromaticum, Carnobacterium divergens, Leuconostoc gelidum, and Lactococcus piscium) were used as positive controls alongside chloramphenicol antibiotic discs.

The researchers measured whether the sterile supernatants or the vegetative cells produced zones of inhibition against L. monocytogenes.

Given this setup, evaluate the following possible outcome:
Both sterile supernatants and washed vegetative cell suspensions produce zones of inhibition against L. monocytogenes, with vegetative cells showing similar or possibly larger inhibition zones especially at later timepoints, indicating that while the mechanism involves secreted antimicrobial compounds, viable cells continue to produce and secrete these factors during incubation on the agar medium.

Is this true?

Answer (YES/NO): NO